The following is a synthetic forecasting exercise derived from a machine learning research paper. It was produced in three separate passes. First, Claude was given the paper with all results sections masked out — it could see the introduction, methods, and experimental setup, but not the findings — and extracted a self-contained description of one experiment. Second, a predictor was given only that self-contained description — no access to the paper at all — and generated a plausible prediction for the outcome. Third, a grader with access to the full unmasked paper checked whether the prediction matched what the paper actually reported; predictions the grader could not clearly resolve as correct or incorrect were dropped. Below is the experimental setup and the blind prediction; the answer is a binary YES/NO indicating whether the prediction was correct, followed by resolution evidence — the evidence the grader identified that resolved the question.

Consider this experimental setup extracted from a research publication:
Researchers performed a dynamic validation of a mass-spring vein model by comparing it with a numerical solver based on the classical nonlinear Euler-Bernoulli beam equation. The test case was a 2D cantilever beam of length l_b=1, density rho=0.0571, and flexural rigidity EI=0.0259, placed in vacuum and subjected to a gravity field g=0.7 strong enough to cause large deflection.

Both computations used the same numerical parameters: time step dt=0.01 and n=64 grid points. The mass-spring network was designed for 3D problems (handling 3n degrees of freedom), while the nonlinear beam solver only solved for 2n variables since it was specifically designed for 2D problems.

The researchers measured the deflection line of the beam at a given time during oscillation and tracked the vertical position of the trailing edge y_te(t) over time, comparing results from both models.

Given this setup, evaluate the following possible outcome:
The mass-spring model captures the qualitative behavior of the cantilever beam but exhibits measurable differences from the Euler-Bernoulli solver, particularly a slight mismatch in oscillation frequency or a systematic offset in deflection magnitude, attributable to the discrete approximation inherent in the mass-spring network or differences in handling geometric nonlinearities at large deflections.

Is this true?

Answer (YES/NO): NO